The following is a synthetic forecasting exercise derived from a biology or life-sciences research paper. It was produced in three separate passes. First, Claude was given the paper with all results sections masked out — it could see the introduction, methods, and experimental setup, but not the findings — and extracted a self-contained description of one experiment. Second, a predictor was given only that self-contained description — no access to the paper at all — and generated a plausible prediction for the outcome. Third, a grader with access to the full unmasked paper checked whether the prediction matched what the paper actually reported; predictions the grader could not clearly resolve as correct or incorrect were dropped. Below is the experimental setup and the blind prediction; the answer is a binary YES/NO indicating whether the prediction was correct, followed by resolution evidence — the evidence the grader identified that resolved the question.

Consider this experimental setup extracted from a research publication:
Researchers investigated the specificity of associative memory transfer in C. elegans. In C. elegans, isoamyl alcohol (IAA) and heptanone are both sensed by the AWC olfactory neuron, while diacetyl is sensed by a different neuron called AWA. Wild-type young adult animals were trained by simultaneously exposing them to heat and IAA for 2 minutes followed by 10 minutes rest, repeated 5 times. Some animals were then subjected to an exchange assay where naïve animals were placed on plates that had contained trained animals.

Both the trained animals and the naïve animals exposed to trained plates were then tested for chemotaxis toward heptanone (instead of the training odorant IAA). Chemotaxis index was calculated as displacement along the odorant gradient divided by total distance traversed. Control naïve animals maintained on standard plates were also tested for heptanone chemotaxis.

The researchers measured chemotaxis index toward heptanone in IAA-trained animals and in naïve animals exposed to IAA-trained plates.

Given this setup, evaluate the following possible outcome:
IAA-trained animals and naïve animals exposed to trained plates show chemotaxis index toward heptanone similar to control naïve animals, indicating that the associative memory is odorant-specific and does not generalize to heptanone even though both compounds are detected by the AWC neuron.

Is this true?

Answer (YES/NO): YES